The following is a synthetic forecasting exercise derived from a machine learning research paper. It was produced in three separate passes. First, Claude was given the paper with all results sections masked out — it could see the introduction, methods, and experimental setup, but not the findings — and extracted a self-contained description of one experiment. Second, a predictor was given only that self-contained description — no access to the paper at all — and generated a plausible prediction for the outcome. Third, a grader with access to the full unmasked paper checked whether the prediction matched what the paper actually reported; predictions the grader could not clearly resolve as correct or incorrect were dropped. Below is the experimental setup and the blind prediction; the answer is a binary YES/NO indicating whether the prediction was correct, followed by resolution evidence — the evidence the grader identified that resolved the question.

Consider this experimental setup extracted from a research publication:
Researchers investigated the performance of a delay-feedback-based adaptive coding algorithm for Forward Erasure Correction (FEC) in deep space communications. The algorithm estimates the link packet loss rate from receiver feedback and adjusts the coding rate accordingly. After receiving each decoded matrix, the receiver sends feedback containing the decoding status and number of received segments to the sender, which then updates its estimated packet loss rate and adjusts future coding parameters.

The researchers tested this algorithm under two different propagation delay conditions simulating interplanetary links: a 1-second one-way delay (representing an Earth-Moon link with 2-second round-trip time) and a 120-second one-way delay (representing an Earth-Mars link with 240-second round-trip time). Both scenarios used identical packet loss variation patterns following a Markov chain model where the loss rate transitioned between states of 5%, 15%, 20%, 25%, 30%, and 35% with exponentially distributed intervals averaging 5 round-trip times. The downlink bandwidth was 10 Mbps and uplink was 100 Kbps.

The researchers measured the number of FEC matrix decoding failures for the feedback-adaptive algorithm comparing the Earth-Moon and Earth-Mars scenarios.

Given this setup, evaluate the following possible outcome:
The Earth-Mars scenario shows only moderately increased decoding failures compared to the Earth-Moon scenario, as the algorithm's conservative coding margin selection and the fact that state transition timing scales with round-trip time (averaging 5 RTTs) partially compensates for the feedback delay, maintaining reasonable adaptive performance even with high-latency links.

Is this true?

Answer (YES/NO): NO